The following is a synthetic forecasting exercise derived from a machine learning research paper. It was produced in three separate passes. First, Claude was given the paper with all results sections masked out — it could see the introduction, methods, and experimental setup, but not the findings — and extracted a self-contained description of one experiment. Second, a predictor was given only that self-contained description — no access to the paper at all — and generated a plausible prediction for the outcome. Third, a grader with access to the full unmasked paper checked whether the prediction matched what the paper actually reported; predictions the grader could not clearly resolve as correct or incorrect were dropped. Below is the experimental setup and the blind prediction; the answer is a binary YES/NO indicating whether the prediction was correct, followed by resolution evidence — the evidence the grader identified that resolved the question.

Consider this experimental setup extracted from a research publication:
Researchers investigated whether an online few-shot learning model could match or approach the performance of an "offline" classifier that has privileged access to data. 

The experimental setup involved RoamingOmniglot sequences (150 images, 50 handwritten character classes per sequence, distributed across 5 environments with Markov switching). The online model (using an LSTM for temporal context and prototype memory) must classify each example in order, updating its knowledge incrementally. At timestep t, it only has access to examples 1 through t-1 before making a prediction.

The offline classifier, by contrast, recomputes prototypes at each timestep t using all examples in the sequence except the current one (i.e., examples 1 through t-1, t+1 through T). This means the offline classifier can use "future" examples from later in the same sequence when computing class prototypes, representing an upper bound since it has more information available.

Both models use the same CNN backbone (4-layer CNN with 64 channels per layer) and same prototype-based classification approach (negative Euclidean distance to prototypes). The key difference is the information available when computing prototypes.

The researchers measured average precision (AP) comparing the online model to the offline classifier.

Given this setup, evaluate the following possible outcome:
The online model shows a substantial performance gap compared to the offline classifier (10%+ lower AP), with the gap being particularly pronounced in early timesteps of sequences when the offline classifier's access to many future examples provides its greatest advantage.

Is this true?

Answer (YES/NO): NO